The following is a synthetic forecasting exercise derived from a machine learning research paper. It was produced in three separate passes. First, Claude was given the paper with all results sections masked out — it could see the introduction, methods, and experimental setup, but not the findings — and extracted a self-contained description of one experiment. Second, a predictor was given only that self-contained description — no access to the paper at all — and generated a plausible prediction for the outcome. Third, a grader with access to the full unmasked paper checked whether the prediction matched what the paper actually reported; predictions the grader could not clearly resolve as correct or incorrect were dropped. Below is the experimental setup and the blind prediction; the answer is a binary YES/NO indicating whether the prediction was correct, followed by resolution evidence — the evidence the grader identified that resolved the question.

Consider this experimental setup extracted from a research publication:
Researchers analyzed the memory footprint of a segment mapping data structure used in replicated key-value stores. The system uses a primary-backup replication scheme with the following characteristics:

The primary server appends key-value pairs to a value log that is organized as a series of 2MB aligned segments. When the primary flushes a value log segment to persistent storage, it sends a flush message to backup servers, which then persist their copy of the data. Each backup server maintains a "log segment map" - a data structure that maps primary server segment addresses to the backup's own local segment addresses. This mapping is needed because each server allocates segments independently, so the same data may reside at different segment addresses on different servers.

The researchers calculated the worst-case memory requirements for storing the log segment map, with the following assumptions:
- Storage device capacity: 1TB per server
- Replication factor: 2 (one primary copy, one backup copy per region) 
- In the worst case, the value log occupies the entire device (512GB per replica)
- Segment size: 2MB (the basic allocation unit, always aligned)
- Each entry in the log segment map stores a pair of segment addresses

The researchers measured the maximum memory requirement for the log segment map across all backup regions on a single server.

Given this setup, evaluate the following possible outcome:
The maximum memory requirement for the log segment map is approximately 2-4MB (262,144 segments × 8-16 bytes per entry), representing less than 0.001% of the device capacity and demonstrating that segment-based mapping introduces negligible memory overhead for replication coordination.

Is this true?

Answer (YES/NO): YES